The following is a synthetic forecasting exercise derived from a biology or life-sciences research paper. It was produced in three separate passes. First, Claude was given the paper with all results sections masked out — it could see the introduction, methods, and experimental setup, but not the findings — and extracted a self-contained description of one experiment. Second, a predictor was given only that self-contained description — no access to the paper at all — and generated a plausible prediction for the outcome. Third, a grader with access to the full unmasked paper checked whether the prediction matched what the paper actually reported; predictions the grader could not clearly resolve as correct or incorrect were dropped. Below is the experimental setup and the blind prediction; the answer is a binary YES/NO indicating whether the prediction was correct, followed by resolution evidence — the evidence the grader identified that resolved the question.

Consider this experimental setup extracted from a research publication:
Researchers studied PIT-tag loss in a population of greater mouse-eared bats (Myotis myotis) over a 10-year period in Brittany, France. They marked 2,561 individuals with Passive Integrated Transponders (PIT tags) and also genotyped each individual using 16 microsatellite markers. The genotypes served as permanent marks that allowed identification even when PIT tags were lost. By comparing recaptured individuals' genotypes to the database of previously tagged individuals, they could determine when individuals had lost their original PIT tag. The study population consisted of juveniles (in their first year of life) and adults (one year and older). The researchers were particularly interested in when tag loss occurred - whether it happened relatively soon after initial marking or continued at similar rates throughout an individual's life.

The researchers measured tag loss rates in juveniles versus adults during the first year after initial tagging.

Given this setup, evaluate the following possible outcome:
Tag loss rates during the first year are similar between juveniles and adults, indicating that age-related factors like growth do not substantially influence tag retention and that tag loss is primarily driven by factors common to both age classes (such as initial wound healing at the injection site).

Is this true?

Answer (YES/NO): NO